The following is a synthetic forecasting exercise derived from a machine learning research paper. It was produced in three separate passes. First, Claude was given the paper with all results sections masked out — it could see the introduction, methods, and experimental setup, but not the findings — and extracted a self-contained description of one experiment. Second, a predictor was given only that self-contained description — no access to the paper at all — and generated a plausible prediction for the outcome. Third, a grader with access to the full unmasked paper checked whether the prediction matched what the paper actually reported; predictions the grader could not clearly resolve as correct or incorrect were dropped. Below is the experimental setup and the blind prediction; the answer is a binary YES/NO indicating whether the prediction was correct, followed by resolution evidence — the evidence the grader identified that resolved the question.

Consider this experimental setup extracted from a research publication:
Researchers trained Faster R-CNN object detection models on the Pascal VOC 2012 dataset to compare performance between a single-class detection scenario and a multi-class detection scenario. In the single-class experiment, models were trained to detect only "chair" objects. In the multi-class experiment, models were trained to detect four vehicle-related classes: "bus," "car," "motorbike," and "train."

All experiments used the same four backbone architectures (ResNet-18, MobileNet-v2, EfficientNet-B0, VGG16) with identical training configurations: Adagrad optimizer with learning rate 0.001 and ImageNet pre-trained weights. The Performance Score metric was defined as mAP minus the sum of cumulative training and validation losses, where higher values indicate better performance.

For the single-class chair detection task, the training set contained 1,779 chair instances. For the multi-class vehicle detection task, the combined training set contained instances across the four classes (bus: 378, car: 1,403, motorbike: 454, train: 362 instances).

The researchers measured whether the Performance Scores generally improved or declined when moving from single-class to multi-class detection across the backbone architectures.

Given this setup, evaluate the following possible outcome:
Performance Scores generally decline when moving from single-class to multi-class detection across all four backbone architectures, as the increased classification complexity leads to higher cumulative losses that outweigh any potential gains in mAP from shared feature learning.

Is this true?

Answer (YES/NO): NO